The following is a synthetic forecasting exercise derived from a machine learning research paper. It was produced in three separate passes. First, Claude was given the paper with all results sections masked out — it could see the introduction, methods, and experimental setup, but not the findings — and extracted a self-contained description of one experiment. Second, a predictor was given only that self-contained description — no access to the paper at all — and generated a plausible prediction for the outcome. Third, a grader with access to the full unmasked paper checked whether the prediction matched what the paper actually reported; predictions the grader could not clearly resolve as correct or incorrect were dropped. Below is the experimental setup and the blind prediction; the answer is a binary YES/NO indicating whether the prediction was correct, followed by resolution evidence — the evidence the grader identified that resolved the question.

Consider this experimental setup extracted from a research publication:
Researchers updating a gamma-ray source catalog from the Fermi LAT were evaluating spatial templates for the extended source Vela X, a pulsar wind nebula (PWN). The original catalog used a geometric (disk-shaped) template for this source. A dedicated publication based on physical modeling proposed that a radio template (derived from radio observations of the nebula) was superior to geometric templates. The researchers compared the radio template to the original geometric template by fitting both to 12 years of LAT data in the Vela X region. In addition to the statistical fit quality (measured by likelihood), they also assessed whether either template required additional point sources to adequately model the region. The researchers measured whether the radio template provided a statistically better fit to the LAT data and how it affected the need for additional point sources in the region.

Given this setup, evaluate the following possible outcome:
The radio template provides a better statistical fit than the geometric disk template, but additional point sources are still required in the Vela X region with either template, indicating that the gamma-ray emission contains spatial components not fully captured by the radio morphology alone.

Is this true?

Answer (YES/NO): NO